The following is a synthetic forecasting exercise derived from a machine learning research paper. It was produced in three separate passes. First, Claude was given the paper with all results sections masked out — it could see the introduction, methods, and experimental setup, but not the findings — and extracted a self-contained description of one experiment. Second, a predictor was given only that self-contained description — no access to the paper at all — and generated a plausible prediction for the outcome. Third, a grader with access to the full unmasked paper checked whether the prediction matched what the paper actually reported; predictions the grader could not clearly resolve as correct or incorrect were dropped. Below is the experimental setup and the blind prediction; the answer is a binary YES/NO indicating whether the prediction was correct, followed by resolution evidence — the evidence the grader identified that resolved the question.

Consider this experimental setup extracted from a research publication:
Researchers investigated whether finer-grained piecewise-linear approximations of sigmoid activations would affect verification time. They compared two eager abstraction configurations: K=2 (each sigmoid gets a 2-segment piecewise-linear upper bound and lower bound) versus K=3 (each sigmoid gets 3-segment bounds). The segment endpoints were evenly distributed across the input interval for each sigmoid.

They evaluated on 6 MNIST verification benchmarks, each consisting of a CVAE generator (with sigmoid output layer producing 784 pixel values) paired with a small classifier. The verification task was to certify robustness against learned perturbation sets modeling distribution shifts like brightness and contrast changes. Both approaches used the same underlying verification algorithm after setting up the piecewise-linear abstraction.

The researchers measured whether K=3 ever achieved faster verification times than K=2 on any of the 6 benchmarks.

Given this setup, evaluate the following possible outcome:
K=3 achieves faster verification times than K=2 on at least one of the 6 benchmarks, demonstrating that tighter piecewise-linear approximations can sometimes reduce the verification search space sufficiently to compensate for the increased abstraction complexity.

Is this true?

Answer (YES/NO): YES